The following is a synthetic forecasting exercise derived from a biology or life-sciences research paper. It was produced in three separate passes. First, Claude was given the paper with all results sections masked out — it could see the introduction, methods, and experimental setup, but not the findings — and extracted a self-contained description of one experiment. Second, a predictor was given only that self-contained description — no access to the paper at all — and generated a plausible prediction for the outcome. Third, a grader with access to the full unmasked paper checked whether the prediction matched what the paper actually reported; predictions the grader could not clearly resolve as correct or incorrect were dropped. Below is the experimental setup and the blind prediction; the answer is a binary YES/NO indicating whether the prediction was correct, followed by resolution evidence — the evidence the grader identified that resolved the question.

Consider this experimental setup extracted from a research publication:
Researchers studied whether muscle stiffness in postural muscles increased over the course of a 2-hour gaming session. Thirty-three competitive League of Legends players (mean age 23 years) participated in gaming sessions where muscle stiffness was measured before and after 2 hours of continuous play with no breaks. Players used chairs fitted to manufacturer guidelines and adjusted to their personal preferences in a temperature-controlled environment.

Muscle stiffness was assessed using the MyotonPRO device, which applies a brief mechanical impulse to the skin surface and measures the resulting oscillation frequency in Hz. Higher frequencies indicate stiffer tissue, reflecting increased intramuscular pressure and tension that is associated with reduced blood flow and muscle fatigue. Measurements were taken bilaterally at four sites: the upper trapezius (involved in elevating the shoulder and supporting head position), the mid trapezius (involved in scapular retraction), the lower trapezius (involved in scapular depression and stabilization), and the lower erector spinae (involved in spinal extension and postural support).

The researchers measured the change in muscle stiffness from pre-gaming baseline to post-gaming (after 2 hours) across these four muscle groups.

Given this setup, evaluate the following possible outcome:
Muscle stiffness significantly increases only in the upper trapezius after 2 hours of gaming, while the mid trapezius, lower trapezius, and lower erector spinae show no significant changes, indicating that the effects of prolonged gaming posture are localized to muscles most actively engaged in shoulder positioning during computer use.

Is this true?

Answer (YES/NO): NO